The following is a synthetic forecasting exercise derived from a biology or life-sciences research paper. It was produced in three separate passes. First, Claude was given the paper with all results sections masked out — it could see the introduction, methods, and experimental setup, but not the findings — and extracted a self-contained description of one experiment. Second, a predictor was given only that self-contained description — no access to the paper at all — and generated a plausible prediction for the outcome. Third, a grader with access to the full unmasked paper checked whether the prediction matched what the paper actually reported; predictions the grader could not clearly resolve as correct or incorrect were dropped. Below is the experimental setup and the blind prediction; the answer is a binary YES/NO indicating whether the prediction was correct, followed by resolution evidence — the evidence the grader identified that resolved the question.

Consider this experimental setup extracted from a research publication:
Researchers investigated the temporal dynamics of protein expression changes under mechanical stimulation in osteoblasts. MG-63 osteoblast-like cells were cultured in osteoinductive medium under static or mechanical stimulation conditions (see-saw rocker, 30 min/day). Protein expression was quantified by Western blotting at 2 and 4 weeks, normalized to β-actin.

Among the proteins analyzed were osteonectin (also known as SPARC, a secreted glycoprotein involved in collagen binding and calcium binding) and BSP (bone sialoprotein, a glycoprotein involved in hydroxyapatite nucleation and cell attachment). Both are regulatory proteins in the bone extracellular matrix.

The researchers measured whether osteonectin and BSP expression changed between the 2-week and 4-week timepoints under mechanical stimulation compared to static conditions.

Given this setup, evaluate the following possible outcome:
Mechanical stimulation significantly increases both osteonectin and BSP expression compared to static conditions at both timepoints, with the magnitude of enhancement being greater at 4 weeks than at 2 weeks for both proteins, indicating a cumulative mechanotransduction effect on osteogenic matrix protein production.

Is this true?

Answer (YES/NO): YES